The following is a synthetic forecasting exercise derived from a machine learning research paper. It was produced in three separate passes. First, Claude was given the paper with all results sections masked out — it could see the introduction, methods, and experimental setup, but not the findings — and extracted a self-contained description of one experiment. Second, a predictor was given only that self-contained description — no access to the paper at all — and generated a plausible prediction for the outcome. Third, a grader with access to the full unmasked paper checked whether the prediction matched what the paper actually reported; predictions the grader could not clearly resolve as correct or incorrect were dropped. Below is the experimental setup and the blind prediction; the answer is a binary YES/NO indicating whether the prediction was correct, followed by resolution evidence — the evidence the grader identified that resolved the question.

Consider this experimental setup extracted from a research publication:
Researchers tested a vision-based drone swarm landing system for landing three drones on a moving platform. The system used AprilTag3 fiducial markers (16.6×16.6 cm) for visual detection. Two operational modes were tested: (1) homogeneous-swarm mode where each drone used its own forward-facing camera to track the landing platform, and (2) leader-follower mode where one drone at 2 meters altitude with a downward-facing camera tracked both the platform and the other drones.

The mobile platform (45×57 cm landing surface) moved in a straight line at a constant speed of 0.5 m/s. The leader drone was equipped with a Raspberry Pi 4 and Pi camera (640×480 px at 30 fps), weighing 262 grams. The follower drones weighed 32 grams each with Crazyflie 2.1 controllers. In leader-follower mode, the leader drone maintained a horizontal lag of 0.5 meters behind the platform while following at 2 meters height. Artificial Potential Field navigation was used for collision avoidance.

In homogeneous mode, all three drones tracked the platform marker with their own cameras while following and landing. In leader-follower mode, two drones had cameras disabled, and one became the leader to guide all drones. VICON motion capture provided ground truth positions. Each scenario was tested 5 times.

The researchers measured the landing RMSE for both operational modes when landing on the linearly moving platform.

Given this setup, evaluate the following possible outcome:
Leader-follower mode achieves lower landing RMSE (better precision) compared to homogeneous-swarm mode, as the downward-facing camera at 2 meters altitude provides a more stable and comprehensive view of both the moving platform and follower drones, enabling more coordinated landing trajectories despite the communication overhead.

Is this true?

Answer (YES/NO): YES